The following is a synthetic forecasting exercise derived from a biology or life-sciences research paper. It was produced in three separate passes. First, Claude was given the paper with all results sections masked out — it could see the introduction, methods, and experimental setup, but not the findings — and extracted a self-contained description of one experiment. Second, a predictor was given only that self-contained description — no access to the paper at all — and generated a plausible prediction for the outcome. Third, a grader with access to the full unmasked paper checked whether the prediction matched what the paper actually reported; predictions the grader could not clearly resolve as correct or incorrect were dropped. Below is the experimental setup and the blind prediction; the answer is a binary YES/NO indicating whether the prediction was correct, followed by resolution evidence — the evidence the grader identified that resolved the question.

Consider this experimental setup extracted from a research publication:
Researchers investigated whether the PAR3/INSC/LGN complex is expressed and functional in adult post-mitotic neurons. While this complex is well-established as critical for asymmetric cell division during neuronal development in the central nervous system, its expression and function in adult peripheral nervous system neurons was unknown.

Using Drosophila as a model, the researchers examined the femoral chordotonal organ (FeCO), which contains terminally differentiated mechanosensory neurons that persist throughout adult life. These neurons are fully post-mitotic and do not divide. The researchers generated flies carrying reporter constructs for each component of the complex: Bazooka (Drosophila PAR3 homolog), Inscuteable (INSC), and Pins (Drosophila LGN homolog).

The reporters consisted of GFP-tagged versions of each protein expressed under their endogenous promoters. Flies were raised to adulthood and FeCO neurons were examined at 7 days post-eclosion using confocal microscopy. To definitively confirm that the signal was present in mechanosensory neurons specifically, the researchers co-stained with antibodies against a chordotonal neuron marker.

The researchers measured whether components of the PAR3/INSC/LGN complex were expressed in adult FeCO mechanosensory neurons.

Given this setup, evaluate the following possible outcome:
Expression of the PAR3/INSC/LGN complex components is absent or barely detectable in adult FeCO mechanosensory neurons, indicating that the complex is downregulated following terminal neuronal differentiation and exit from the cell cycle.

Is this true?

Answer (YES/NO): NO